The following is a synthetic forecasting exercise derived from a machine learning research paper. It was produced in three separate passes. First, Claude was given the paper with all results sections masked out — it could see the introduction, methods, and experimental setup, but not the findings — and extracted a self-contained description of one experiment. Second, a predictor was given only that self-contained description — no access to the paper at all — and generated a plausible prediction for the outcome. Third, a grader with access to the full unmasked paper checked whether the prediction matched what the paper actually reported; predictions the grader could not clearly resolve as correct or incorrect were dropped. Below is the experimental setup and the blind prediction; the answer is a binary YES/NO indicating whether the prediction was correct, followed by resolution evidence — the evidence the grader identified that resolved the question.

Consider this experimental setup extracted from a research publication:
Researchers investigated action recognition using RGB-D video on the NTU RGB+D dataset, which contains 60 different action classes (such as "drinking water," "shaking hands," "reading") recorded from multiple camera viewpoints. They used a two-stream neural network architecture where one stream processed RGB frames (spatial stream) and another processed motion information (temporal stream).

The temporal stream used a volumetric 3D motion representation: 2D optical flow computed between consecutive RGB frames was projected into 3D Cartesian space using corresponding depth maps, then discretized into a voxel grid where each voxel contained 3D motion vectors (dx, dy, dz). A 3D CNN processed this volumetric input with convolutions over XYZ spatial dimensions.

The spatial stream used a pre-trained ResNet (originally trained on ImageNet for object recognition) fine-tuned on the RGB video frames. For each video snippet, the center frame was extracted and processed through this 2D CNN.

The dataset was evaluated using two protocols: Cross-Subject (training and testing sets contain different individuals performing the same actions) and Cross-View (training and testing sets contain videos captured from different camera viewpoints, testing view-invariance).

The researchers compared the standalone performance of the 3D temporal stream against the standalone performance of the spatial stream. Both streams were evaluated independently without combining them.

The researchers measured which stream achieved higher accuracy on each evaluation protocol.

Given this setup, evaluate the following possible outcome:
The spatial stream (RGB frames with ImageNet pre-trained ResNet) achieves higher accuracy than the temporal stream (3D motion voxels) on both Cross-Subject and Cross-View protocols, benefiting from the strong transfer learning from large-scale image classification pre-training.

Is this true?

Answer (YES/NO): NO